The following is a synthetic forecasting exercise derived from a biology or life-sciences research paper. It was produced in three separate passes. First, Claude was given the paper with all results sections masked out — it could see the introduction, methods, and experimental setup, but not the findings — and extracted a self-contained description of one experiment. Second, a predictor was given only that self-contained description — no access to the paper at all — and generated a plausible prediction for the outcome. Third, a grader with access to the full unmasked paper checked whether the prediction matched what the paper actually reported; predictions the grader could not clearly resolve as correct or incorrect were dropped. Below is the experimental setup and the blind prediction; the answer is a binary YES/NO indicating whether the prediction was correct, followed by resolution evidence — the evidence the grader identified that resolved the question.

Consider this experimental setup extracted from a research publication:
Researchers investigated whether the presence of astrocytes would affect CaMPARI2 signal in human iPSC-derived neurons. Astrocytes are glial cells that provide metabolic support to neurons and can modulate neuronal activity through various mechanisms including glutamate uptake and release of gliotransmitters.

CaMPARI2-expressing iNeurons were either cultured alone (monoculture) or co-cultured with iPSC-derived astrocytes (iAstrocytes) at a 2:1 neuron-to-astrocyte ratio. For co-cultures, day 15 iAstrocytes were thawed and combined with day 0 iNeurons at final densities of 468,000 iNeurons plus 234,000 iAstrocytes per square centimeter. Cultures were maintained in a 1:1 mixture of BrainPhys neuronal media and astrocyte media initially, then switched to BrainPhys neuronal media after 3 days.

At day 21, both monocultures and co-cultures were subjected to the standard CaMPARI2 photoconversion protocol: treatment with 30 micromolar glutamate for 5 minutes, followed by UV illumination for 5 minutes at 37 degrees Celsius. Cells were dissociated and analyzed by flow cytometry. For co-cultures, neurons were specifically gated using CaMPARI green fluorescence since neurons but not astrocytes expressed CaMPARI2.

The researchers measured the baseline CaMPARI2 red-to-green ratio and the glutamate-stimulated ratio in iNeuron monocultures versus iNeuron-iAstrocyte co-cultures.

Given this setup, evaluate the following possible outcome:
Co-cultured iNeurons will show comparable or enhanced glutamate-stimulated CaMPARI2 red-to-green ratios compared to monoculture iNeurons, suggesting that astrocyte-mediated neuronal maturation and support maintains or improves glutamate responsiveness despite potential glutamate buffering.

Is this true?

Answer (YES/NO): YES